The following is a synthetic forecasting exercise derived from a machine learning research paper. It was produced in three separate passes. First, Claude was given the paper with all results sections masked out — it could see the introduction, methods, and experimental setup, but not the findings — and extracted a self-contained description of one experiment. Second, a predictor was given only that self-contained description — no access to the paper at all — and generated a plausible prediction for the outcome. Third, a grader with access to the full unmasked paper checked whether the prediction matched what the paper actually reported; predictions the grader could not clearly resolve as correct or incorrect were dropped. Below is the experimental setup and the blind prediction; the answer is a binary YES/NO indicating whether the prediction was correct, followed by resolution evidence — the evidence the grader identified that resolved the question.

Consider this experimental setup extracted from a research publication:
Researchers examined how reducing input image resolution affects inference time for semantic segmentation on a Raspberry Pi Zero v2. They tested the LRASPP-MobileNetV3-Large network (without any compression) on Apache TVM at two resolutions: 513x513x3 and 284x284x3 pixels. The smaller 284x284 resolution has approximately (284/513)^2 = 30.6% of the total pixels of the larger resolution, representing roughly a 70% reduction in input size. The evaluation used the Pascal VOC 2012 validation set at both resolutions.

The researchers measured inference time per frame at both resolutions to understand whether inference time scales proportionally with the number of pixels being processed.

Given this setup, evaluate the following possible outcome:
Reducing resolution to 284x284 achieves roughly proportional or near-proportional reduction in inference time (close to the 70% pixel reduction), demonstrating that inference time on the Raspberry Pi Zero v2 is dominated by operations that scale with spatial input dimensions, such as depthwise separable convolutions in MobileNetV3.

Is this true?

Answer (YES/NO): YES